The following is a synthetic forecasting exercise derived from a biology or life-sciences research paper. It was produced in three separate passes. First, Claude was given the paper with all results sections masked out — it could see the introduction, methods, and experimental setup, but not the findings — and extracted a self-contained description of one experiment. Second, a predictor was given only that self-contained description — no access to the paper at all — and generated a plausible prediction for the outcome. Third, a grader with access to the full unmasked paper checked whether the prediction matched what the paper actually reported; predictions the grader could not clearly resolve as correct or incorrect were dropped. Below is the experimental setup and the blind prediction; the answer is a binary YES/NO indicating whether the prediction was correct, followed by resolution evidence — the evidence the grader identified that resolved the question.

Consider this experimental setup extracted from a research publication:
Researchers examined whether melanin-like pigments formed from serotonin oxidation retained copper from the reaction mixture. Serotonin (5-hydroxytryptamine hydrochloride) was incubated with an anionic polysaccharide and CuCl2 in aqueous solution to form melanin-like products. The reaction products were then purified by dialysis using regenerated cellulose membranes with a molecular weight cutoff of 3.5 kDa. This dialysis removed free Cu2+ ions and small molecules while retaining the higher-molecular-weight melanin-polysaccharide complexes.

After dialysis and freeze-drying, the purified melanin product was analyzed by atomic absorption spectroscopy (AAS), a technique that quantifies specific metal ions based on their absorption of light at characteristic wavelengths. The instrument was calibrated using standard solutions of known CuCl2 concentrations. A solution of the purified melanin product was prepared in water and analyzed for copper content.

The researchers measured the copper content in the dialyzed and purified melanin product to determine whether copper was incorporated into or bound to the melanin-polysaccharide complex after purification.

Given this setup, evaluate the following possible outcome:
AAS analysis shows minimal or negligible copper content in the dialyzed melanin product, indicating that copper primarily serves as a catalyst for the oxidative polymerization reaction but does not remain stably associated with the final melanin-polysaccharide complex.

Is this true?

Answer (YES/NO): NO